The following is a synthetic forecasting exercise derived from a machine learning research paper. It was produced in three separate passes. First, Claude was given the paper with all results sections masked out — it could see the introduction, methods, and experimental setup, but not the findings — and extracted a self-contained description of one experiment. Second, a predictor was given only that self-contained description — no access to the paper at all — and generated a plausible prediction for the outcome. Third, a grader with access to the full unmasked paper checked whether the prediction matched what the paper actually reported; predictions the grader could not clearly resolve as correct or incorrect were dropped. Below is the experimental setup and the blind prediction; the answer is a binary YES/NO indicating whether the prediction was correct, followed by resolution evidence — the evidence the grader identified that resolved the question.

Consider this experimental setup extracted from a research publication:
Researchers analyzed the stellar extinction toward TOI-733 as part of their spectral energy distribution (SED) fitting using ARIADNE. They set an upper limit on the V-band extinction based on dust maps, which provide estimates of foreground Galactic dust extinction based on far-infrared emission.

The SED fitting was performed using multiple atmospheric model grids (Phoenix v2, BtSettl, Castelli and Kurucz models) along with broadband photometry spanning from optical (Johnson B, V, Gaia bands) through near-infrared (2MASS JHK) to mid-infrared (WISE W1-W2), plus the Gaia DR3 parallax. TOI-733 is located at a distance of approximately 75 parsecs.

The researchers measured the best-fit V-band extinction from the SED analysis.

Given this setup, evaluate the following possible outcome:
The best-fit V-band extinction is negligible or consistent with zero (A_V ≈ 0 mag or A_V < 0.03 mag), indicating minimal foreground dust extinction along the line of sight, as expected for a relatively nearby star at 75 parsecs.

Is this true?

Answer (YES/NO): YES